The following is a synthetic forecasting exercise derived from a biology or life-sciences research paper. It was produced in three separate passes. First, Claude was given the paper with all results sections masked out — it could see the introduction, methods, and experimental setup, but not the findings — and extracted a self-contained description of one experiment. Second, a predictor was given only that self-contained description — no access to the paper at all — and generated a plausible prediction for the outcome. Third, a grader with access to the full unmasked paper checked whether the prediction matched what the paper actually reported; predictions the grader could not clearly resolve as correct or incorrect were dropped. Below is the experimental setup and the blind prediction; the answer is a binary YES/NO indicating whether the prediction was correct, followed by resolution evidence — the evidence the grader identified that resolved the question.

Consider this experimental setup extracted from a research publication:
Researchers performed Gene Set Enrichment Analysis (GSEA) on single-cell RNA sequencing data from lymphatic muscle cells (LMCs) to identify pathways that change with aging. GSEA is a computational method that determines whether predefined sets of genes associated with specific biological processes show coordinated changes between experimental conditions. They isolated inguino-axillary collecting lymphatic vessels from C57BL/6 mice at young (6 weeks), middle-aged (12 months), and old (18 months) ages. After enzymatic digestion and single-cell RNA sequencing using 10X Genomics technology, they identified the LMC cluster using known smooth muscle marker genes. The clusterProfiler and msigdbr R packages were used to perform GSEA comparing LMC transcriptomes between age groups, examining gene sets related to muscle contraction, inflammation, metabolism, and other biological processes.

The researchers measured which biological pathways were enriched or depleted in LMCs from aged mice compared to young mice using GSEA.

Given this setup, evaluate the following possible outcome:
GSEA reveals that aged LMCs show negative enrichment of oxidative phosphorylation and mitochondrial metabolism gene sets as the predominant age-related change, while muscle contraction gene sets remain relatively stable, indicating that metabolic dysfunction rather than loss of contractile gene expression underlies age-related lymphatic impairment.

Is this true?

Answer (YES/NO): NO